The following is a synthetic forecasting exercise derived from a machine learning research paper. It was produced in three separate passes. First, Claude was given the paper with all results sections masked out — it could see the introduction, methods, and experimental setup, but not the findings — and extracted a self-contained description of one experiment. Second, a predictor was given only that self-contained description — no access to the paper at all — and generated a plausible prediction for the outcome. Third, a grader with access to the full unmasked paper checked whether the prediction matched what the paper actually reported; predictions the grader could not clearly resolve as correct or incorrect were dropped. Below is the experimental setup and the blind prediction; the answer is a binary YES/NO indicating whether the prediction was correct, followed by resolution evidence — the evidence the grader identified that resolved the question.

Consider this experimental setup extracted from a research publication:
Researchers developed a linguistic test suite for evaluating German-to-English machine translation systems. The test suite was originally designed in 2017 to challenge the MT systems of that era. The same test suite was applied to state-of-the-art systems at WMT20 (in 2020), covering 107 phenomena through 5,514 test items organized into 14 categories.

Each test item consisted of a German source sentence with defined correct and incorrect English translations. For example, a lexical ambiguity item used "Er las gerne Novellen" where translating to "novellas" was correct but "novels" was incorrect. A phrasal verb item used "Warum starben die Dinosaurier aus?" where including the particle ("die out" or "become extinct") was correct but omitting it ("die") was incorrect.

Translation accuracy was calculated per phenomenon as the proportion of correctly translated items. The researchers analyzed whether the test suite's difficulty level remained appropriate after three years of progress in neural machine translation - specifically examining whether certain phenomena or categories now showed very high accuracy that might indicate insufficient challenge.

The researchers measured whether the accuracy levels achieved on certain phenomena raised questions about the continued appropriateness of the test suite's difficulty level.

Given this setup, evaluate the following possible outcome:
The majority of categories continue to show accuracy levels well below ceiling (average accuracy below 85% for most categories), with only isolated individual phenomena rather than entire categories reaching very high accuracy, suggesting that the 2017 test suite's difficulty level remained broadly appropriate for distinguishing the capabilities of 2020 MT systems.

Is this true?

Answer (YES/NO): NO